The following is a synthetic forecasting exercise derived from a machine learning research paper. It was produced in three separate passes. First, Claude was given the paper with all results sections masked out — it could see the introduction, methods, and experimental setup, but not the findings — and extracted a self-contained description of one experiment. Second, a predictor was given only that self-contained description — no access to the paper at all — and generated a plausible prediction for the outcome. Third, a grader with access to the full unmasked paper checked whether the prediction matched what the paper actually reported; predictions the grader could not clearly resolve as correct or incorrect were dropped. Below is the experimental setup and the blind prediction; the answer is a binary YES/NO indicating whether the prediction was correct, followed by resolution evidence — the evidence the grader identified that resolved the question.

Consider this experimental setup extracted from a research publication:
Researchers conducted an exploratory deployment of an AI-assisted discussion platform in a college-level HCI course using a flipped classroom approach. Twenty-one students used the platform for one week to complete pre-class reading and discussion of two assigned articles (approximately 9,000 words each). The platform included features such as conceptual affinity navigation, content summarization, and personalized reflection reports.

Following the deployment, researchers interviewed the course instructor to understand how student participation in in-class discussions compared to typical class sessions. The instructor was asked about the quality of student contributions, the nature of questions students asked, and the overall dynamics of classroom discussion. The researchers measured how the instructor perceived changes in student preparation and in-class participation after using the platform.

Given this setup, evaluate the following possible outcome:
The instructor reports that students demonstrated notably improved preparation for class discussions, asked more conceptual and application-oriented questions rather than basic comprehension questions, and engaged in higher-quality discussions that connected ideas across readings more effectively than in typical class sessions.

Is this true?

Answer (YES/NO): NO